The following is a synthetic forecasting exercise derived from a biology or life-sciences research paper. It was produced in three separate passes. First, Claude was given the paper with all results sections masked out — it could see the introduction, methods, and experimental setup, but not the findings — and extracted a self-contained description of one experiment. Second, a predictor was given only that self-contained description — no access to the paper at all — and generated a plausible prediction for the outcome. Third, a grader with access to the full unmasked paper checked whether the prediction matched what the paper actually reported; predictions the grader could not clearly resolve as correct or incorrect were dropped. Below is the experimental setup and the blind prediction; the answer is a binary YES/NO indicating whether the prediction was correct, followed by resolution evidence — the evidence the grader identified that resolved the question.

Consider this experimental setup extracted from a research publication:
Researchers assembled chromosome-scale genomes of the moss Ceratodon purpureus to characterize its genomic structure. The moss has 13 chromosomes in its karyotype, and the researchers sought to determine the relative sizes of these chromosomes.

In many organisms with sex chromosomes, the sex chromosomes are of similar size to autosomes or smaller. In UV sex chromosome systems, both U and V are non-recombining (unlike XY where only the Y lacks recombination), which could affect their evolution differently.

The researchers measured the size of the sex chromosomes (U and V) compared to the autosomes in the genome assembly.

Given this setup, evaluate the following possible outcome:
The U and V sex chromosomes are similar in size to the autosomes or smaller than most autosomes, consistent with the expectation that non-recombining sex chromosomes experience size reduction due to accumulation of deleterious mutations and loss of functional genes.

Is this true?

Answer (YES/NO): NO